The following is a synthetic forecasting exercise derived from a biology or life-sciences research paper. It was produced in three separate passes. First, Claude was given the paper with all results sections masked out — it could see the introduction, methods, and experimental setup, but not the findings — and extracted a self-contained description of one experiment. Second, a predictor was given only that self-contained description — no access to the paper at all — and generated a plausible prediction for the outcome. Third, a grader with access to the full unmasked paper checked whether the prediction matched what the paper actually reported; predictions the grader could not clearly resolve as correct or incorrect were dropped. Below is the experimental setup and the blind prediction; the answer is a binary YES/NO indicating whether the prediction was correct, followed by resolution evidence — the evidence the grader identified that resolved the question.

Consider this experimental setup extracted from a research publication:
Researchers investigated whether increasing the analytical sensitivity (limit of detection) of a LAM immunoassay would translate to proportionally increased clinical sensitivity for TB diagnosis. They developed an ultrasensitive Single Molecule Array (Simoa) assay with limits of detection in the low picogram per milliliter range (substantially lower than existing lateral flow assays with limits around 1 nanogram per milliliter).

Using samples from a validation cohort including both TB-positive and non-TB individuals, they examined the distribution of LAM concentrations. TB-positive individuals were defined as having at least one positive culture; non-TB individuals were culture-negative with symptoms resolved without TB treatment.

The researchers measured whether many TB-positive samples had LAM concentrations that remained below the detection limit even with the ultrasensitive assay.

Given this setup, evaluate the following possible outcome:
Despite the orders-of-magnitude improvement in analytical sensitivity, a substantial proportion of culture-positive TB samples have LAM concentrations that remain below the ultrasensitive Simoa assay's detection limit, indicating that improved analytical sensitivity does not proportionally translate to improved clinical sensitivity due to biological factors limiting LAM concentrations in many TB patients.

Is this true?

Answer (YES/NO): YES